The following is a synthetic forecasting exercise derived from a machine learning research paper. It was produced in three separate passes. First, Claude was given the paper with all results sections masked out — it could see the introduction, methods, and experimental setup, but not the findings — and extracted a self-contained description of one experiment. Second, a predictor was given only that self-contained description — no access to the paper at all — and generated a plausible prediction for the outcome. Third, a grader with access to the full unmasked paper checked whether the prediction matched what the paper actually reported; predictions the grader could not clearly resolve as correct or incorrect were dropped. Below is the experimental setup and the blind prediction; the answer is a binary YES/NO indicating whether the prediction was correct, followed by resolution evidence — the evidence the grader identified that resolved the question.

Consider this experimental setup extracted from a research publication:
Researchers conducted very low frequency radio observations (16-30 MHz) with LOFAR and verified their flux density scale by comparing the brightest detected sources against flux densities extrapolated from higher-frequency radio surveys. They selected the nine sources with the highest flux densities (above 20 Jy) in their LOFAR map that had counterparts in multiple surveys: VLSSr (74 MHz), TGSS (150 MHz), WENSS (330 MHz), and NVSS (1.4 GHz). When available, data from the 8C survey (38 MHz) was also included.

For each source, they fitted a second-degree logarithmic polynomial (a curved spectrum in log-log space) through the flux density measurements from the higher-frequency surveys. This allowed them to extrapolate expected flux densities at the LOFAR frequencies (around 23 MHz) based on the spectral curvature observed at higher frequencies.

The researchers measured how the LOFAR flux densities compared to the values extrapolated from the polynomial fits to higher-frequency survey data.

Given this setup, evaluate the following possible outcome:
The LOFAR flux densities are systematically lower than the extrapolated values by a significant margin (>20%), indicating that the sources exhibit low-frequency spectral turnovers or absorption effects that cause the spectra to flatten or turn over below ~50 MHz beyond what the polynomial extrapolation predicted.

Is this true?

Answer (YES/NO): NO